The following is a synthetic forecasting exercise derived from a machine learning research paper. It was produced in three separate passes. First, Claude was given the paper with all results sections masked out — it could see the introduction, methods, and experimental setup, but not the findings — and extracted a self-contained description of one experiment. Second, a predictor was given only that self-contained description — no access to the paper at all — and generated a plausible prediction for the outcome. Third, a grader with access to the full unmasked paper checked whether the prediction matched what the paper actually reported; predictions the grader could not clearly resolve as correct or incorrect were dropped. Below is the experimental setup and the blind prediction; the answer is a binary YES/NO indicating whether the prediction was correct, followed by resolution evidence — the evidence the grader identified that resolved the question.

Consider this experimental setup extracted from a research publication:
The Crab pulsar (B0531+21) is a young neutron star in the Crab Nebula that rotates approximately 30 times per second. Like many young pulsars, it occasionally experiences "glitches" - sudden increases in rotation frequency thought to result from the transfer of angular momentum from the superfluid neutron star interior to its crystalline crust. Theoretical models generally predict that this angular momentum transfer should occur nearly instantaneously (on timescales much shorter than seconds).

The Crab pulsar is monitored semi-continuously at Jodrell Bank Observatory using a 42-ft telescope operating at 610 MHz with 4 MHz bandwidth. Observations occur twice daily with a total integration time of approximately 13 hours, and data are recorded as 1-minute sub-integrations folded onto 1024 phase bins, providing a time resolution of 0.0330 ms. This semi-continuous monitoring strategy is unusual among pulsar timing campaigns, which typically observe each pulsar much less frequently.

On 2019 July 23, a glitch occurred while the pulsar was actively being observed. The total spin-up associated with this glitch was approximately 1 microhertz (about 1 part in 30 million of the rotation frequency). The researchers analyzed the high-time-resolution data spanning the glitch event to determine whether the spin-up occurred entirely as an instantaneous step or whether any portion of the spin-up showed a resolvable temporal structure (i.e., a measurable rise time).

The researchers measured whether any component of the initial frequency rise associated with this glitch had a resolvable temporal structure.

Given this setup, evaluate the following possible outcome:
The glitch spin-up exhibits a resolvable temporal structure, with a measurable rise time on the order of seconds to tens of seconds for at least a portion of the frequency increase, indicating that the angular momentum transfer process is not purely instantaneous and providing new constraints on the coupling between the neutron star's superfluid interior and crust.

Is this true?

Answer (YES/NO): NO